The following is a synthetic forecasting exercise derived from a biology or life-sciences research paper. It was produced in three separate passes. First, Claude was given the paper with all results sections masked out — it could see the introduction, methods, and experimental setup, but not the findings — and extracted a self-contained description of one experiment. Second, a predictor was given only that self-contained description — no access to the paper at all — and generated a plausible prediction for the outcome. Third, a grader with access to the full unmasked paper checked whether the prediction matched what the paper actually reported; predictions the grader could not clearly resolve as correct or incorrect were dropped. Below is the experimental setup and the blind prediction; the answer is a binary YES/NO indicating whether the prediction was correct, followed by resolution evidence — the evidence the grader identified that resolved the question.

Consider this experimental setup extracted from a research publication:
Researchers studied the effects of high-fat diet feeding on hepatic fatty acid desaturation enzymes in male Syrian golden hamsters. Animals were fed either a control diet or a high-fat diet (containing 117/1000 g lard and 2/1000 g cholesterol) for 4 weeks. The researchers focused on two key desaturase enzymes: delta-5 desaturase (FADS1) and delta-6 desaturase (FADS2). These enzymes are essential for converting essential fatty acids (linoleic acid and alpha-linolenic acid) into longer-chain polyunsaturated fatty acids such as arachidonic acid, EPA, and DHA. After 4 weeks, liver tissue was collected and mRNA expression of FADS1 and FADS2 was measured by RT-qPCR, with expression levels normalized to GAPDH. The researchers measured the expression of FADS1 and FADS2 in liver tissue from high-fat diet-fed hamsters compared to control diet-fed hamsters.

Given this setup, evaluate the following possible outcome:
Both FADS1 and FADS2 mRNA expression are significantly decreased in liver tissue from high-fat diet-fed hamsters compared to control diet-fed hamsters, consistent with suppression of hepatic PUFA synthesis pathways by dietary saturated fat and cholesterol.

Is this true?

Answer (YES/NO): YES